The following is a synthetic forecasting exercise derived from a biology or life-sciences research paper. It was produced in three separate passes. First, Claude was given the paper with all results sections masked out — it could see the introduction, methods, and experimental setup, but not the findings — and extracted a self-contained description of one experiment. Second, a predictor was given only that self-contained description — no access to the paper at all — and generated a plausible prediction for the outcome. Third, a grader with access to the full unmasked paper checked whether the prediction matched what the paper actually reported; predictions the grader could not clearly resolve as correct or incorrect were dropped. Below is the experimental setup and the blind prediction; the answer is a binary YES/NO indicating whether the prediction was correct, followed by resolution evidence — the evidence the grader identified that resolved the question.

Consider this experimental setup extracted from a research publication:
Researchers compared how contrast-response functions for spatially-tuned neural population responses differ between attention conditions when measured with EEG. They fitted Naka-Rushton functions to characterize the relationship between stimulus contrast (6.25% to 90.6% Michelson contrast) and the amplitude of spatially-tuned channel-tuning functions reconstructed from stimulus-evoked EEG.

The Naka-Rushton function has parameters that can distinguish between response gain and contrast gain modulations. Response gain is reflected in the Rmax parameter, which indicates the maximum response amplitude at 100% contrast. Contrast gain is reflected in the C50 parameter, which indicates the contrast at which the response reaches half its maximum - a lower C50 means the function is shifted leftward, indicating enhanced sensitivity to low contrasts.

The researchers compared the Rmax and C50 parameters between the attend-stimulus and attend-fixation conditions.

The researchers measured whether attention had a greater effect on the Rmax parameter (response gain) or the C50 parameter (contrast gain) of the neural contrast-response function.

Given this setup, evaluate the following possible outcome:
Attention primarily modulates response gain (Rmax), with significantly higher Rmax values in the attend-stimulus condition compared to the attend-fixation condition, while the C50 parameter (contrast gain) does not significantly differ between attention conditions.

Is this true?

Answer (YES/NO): YES